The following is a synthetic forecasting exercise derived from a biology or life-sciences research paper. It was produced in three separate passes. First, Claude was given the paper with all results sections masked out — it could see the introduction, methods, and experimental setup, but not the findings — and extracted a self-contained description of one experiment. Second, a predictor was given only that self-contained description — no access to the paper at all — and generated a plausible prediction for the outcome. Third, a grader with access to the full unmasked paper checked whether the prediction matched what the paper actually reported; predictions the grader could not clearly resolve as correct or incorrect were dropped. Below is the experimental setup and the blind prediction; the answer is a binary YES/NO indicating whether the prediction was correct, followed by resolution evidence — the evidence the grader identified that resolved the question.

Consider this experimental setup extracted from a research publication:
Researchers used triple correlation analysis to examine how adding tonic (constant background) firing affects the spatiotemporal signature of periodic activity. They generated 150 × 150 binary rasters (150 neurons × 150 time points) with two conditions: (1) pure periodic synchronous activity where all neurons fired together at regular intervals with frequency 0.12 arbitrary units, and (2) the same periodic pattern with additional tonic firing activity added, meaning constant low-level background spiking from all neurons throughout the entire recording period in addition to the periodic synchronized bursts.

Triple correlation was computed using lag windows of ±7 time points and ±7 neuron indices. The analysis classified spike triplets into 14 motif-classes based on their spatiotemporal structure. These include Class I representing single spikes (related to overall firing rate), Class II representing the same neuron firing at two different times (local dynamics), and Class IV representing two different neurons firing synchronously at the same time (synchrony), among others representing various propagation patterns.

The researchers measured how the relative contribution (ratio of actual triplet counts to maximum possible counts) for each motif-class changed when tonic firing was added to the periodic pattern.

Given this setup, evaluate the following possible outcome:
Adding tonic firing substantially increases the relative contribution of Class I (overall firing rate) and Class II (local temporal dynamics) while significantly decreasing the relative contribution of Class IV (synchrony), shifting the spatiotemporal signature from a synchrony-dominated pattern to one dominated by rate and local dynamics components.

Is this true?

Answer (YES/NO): NO